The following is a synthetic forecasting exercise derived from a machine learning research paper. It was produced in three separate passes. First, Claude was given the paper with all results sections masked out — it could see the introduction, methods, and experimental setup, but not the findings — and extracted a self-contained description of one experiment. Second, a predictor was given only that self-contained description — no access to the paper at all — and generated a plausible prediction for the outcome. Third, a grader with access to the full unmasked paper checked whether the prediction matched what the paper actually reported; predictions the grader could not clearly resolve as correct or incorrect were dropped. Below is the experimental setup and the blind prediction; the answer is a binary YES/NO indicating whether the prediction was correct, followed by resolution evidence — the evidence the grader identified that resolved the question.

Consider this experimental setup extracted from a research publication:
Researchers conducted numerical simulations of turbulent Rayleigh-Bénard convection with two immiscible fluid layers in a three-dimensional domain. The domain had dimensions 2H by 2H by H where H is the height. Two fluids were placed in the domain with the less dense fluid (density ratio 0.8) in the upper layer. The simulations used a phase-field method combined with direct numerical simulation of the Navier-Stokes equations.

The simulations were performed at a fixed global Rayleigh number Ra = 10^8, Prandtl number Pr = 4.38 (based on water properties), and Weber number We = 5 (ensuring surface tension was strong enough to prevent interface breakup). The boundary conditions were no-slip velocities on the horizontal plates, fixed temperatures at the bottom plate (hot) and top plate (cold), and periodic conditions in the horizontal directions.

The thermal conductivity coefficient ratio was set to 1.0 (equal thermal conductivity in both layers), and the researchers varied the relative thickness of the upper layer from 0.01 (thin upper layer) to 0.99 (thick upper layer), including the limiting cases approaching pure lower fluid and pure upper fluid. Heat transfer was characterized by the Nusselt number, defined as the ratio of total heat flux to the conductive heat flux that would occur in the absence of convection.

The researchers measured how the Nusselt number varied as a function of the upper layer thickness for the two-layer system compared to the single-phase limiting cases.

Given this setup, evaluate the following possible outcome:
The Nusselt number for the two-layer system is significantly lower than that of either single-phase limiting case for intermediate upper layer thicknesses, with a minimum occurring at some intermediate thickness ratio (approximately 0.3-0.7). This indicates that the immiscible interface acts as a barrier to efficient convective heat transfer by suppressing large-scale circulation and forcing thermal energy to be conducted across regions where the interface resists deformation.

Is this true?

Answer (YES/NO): YES